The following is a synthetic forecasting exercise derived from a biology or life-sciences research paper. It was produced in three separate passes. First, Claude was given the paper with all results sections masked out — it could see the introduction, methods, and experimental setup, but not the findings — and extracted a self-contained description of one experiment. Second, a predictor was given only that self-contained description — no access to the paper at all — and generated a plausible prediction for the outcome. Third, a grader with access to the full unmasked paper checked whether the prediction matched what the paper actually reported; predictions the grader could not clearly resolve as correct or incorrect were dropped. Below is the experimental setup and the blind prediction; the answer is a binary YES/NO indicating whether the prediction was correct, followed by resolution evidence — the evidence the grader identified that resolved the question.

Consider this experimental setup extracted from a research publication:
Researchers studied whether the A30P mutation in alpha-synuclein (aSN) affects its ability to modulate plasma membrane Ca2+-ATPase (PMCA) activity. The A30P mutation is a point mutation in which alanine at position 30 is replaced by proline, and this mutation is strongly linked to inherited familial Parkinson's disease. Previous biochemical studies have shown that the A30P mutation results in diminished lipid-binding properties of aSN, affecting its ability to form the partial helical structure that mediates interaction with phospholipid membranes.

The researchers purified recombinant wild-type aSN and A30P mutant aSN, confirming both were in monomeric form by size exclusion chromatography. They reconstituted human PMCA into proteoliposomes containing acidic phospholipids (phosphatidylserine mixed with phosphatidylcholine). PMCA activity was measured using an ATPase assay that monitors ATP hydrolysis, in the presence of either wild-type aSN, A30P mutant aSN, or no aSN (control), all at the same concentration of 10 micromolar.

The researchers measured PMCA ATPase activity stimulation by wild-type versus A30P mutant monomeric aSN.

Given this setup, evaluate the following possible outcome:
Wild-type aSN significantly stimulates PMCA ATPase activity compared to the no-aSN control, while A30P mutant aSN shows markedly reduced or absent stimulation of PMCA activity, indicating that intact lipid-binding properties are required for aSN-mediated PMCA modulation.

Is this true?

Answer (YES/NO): YES